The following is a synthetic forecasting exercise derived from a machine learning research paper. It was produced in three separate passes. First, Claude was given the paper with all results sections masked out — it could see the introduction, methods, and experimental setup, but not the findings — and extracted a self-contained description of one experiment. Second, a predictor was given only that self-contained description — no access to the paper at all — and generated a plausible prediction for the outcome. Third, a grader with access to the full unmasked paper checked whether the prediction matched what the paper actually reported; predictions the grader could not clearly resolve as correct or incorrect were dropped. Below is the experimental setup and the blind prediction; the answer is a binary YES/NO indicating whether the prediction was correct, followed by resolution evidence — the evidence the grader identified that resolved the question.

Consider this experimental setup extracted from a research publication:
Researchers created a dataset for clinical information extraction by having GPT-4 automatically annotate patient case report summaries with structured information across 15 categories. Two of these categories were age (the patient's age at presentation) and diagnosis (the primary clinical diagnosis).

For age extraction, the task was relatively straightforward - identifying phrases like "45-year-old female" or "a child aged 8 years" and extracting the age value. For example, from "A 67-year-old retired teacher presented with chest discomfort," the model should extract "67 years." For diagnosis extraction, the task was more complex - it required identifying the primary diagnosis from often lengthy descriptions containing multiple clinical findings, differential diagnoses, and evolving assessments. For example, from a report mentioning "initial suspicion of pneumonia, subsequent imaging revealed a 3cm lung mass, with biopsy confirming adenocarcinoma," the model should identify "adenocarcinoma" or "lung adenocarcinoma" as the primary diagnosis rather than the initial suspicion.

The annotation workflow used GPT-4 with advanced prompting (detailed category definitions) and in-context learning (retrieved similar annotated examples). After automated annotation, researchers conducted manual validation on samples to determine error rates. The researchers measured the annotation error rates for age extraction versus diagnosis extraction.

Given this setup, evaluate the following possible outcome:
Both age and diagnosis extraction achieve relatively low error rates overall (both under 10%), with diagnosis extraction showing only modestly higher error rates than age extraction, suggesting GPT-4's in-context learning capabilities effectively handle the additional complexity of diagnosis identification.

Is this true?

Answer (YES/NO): NO